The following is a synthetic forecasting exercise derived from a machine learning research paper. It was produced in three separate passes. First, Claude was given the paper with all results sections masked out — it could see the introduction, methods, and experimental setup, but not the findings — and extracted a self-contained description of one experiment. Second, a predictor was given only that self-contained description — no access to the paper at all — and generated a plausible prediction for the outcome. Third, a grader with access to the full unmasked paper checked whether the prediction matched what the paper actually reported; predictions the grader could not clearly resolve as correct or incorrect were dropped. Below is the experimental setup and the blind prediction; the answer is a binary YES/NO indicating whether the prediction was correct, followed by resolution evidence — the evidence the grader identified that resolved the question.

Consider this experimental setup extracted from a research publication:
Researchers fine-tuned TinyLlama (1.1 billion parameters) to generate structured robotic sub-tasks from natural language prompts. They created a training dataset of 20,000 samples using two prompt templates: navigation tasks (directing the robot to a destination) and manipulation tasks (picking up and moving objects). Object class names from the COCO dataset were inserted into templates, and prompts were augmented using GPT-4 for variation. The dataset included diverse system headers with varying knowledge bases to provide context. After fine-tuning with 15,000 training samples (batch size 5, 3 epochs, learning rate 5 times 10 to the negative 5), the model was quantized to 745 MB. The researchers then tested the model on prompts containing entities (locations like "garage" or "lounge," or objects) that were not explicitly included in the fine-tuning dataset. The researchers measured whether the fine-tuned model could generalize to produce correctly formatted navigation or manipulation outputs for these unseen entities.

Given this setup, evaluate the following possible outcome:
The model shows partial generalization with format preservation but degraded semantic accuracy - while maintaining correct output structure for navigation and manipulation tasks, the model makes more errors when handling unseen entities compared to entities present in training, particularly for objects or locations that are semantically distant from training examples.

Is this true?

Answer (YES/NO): NO